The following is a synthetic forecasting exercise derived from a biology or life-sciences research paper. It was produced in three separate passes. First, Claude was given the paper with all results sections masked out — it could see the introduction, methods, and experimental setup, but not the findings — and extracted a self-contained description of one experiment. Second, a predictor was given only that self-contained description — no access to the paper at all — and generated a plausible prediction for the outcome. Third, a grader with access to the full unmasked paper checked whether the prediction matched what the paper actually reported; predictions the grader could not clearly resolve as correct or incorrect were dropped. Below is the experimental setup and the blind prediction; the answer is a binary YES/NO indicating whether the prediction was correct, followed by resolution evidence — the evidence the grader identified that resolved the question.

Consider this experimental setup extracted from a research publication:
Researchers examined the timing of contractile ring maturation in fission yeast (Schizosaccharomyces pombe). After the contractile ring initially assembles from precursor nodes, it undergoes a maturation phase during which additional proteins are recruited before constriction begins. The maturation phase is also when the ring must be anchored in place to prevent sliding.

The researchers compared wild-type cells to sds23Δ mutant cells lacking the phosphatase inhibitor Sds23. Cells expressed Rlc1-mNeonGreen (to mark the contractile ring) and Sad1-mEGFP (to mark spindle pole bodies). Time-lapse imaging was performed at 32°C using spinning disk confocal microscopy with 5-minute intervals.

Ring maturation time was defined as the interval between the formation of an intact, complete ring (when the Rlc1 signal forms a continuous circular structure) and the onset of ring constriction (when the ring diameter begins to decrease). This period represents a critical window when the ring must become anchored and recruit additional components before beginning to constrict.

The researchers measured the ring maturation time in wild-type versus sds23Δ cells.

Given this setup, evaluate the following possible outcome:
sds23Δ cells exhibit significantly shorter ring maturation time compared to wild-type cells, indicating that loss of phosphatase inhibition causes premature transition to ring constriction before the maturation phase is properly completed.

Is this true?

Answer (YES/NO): NO